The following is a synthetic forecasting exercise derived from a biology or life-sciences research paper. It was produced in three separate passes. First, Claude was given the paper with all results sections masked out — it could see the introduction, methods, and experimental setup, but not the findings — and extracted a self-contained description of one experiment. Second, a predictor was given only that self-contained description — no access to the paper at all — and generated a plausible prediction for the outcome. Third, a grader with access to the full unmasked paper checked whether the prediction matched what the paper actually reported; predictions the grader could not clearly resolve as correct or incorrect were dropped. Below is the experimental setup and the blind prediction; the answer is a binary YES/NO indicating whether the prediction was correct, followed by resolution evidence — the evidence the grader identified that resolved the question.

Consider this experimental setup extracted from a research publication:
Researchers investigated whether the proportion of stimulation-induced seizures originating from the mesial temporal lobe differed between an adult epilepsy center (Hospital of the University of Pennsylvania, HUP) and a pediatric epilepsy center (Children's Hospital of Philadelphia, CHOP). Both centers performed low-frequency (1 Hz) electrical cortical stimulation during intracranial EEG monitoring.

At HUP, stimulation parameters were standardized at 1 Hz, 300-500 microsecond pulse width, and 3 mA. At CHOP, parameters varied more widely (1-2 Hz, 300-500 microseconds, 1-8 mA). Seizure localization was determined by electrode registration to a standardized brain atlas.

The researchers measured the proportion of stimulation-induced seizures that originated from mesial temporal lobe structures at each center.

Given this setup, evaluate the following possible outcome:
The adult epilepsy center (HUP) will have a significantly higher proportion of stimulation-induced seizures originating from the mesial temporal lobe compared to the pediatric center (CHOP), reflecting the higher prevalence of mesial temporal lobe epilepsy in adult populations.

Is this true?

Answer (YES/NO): YES